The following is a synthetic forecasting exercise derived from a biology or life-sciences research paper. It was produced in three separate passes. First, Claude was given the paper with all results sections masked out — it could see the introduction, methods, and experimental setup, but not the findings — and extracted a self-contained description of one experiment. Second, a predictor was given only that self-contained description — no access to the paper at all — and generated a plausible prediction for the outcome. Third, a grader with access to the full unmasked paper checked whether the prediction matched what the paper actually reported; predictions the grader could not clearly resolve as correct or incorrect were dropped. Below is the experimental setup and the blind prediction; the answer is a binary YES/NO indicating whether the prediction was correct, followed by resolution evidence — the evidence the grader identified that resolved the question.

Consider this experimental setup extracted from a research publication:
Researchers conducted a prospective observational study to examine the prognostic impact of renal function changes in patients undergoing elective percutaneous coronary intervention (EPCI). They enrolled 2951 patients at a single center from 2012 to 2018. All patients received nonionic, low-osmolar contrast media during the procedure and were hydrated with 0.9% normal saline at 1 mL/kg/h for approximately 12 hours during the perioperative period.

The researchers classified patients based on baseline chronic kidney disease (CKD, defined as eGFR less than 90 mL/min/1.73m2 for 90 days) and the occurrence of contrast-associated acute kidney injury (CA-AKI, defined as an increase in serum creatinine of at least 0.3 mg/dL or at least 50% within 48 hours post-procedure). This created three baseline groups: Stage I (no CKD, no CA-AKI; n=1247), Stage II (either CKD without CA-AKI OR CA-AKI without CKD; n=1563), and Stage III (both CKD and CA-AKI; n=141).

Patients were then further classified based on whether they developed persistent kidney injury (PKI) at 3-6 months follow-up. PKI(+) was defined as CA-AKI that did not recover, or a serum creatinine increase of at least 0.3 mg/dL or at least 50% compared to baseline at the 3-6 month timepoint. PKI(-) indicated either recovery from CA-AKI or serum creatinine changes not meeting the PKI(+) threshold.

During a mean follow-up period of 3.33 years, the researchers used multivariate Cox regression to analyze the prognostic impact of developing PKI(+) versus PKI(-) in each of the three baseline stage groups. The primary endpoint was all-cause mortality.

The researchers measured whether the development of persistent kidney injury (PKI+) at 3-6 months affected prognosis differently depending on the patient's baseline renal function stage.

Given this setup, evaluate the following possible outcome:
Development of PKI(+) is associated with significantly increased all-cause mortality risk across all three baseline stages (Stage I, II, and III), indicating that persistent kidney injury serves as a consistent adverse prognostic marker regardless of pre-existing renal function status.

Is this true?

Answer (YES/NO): NO